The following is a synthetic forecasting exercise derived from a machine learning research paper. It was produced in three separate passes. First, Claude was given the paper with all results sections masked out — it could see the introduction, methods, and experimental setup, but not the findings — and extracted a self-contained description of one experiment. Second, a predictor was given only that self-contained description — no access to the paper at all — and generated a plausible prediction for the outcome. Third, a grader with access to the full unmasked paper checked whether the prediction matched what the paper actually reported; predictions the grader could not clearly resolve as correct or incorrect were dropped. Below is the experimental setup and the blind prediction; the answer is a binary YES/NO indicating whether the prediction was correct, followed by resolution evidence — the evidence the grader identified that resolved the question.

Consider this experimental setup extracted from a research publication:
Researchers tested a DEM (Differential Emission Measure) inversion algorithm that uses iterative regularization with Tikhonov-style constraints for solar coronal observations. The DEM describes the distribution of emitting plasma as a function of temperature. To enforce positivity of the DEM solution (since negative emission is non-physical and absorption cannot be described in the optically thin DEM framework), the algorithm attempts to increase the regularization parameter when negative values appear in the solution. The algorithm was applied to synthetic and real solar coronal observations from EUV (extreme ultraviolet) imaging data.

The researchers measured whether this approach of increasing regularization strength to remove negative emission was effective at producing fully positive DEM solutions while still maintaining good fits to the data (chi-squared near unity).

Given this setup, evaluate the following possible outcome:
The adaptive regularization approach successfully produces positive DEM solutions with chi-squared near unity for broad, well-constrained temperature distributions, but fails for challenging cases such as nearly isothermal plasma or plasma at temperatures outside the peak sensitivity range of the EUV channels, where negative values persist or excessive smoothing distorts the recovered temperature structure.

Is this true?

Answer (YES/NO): NO